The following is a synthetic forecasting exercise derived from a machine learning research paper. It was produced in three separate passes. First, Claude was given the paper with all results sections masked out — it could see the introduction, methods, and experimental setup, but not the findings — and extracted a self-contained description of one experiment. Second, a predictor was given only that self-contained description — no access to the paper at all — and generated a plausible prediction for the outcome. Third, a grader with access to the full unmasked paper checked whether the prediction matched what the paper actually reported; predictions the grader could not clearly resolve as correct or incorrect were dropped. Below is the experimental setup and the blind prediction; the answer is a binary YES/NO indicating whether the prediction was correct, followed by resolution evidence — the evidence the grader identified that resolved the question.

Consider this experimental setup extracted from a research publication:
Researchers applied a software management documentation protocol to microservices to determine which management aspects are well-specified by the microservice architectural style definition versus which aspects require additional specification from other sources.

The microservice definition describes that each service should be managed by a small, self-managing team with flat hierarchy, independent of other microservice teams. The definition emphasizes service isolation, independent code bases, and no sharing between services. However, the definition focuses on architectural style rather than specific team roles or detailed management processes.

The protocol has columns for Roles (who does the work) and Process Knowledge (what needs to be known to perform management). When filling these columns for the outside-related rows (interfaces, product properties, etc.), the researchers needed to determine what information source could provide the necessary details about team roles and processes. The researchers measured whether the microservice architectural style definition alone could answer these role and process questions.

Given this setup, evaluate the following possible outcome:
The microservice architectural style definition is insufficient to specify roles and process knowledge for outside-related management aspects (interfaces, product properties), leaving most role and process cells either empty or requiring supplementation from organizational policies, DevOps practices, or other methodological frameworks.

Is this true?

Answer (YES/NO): YES